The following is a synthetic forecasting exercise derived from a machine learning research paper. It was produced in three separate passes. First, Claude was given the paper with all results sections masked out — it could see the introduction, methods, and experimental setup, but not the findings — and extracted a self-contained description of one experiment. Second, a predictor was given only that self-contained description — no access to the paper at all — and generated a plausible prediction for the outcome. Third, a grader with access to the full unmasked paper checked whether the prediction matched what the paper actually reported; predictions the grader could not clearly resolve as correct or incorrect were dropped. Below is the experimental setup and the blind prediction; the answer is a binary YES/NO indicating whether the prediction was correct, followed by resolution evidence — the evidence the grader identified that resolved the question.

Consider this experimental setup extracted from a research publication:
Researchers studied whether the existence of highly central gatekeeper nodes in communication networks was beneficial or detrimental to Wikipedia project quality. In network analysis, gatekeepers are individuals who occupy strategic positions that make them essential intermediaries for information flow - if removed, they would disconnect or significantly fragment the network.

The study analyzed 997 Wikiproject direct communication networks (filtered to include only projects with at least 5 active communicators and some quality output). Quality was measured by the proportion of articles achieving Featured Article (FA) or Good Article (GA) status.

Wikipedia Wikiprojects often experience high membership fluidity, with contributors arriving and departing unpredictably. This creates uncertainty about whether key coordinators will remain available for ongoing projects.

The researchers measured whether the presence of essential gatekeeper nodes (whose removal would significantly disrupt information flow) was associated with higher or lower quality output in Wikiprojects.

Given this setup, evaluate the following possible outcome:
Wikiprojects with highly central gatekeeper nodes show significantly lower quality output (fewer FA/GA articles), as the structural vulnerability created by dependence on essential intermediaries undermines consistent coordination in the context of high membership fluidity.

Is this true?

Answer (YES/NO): YES